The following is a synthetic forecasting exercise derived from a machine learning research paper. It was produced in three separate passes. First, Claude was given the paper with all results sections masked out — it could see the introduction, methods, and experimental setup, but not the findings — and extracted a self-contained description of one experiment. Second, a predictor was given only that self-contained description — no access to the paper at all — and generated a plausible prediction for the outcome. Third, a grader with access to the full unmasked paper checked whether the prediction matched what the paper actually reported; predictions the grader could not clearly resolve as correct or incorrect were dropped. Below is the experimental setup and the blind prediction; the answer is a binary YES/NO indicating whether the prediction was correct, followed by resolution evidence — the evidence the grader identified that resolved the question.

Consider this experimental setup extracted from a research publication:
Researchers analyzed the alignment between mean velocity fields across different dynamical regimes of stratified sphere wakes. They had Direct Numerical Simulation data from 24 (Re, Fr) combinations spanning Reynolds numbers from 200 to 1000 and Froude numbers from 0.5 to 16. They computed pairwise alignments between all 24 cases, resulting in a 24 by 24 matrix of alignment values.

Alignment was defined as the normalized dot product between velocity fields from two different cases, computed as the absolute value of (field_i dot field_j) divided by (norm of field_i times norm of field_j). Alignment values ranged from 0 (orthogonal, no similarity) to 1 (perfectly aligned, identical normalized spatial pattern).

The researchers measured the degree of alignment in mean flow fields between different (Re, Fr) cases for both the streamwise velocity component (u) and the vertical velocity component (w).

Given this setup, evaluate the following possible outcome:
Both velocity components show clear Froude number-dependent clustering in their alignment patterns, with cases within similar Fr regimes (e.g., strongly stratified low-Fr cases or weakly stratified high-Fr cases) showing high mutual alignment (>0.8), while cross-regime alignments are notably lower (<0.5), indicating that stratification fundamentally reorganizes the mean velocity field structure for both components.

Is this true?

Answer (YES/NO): NO